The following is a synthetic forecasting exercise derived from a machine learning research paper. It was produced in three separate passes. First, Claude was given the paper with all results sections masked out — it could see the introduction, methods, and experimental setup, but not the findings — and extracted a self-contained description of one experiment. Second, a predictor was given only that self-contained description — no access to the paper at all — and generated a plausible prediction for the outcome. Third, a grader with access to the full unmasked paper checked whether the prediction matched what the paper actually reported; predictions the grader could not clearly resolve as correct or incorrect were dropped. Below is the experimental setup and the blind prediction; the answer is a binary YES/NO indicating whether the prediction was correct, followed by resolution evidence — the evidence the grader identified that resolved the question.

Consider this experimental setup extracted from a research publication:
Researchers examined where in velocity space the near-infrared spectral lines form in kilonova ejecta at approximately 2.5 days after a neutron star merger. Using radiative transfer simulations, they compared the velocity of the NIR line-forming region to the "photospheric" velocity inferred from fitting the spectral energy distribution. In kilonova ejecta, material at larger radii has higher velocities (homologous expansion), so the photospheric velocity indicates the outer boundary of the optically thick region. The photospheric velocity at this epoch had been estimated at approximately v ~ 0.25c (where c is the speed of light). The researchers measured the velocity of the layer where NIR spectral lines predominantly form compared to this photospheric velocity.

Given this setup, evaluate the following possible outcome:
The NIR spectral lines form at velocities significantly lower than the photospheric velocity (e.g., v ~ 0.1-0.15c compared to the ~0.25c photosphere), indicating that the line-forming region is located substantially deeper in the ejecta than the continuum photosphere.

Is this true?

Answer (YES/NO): YES